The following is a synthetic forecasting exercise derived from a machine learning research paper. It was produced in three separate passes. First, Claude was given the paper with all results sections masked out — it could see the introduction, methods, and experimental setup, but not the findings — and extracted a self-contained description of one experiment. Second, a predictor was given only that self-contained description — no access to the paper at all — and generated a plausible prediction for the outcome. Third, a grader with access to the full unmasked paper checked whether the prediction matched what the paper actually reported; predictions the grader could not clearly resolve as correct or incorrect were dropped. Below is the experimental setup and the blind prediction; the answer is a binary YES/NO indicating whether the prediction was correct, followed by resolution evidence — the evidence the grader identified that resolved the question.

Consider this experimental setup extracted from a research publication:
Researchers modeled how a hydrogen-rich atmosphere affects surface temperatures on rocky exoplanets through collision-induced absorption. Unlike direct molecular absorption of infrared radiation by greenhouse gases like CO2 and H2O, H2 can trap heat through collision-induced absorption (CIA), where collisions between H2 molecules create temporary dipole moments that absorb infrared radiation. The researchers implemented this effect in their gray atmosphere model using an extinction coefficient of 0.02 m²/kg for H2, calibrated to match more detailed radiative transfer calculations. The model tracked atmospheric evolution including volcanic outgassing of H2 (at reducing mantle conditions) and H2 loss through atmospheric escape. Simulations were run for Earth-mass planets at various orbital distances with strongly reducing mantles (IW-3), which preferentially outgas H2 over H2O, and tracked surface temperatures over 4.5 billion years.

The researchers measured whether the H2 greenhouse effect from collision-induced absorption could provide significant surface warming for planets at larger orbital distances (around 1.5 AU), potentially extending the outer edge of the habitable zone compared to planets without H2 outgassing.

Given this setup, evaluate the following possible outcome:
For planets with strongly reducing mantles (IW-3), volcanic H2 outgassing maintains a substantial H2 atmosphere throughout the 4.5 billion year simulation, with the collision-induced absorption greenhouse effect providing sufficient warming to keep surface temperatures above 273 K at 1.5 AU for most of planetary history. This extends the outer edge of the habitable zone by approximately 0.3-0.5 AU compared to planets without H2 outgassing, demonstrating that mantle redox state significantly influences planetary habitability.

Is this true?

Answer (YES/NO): NO